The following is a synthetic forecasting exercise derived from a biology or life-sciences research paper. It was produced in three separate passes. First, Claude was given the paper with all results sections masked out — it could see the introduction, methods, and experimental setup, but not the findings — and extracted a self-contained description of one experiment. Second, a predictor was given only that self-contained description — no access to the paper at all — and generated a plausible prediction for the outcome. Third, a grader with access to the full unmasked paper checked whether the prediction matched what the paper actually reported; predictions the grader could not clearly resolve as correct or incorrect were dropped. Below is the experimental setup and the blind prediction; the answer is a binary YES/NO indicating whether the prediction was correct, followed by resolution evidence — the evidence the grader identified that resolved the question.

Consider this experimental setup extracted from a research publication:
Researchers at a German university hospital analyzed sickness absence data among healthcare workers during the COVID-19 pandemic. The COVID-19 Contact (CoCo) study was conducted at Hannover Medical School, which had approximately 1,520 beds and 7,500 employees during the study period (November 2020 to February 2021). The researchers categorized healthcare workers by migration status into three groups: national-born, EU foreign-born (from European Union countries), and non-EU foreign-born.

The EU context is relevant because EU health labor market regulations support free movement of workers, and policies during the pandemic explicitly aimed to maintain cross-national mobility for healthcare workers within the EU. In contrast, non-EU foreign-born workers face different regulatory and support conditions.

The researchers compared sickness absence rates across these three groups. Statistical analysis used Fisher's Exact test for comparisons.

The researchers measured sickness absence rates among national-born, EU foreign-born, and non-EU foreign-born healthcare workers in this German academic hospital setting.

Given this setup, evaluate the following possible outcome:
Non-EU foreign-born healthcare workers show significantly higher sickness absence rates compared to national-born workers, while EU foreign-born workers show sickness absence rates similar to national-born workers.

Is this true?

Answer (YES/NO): YES